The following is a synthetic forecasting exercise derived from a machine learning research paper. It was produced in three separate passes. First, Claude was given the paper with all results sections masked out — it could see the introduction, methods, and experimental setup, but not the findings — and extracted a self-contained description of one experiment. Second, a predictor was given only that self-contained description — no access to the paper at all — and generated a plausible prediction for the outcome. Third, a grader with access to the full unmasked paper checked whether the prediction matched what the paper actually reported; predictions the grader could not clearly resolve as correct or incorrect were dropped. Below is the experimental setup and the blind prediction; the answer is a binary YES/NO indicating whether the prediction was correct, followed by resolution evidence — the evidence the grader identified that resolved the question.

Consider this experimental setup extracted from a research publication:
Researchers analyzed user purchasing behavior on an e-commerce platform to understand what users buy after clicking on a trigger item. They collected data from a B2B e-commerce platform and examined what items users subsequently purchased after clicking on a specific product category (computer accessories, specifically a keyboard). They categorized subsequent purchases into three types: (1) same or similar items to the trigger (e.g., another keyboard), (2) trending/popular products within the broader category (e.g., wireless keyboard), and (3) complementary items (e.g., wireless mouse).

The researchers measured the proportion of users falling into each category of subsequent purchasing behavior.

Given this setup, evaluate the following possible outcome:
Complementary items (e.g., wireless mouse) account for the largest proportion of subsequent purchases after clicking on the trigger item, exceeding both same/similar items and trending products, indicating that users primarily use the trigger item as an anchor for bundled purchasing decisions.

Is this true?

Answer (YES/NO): NO